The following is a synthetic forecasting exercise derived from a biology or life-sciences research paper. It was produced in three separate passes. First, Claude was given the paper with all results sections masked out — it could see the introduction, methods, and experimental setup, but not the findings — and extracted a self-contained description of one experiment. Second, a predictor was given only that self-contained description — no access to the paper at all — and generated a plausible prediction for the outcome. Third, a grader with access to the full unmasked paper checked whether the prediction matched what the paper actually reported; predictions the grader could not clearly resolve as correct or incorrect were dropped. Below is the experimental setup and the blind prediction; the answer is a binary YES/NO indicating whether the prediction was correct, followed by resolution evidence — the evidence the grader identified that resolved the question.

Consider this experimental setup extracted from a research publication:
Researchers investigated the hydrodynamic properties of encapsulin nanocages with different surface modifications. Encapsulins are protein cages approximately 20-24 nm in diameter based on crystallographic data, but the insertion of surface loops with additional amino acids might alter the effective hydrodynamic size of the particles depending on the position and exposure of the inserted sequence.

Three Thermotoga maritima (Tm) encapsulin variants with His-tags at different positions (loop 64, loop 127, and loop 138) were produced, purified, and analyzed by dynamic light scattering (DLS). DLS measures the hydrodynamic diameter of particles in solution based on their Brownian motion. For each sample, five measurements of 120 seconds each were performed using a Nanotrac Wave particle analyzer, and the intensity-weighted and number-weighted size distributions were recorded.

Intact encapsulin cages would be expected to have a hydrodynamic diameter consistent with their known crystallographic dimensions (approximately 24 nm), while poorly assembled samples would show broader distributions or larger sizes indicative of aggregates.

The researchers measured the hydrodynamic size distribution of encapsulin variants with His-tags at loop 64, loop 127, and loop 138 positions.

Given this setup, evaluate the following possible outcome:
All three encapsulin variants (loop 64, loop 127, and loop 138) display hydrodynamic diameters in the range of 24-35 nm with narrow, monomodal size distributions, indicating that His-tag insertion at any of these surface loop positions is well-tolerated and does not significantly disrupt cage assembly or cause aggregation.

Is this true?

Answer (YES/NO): NO